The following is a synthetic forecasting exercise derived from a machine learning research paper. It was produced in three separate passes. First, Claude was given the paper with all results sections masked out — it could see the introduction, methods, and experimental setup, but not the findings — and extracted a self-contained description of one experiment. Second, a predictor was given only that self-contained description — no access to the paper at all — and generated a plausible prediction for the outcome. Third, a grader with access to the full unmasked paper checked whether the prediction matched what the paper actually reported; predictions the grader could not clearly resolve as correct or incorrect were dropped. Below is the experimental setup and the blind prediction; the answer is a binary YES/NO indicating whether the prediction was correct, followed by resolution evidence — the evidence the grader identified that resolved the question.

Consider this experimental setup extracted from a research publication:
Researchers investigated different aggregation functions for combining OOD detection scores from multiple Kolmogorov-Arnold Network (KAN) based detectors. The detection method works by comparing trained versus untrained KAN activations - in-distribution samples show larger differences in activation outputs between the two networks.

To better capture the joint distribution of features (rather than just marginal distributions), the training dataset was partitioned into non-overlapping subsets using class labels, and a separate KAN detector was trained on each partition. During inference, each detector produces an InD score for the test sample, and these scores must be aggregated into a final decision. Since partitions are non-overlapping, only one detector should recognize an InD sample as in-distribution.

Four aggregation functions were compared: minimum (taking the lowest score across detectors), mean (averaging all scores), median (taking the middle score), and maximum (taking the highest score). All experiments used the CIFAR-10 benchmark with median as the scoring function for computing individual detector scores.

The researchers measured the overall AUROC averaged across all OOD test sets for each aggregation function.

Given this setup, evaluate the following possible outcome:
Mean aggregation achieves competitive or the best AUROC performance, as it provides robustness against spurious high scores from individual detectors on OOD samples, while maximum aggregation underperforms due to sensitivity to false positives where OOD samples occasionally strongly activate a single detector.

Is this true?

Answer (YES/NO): NO